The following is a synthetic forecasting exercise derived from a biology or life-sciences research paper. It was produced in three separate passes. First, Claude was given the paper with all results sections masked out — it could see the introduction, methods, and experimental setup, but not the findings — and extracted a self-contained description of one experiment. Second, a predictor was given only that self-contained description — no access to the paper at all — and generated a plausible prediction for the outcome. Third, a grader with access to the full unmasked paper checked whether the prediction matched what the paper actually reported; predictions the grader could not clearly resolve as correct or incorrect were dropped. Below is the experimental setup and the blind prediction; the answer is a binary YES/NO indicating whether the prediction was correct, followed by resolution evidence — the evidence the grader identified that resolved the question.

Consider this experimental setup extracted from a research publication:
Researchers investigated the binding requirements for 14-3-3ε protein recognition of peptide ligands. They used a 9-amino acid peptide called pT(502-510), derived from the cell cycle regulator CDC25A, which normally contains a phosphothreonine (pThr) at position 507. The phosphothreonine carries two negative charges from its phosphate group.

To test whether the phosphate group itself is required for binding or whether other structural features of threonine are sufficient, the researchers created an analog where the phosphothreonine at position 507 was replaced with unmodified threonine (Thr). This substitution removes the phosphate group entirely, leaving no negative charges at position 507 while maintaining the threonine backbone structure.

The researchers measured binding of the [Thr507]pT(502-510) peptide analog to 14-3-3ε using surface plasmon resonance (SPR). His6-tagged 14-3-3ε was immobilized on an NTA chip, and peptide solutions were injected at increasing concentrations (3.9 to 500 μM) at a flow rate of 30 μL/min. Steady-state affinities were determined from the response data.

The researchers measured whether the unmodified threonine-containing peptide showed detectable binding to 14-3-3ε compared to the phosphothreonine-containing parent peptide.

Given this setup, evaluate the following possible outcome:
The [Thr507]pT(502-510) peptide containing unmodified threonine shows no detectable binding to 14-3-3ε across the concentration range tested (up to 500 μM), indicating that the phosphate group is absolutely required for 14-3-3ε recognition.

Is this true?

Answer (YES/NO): YES